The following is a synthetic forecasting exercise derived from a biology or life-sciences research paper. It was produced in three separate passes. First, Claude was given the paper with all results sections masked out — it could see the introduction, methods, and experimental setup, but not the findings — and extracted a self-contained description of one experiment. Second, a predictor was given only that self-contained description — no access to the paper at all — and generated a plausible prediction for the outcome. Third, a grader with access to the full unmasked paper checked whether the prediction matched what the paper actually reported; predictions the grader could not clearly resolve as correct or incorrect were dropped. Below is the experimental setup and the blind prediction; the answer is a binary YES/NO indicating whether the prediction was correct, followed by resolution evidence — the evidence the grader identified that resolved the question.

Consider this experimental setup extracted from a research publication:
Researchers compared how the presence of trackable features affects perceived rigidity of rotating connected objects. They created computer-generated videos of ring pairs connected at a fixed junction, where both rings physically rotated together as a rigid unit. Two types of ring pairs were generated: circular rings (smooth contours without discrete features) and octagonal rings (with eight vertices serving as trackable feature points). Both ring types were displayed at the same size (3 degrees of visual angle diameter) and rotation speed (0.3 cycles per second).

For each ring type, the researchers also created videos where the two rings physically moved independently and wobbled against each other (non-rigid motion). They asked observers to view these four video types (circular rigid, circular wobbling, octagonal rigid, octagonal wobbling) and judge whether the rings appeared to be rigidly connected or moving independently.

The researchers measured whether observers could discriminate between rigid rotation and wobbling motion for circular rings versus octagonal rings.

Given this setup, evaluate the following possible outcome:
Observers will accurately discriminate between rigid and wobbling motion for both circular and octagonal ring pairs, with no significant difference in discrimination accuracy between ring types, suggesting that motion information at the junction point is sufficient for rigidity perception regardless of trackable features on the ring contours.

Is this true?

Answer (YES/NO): NO